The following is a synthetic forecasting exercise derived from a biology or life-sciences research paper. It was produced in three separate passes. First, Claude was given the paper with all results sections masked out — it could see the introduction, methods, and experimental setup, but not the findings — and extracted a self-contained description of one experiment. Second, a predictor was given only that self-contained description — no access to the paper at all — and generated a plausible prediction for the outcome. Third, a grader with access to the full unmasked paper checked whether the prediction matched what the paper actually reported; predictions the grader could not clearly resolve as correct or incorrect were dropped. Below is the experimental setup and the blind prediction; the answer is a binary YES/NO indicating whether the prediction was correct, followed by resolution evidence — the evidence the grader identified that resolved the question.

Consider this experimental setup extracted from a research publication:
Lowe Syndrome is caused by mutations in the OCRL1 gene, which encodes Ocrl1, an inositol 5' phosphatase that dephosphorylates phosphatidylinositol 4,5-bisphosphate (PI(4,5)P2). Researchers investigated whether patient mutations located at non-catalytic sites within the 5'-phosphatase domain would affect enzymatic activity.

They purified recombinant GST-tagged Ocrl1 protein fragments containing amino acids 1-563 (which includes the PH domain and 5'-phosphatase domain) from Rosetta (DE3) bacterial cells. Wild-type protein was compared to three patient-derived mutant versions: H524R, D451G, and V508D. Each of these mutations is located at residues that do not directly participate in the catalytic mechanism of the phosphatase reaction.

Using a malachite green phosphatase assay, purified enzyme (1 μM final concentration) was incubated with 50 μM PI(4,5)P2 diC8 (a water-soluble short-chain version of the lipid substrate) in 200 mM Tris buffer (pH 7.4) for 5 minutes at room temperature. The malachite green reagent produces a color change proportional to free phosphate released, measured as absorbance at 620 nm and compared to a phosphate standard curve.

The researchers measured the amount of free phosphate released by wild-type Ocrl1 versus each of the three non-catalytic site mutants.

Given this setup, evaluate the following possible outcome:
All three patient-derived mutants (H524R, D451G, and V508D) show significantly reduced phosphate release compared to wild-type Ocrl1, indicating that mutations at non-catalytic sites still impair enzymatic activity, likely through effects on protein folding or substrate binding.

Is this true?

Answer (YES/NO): YES